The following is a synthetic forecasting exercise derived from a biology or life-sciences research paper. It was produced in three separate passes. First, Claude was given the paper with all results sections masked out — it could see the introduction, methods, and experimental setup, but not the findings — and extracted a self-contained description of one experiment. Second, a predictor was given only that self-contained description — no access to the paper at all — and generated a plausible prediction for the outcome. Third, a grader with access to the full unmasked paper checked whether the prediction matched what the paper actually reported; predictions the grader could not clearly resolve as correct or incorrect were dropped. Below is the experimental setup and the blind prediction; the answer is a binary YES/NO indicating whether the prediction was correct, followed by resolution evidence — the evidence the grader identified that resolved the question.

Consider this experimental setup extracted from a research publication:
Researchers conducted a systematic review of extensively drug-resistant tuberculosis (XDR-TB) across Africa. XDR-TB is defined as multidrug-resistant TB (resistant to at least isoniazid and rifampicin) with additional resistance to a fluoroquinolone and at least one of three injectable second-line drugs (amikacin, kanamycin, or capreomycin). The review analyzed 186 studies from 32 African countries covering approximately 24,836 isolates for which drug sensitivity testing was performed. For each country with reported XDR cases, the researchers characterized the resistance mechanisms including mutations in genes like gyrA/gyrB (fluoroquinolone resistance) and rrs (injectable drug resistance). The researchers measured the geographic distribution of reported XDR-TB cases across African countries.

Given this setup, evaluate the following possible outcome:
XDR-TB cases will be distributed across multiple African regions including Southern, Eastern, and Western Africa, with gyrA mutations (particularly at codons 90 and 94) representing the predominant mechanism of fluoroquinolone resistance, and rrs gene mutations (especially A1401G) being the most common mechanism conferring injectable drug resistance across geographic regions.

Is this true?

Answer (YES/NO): NO